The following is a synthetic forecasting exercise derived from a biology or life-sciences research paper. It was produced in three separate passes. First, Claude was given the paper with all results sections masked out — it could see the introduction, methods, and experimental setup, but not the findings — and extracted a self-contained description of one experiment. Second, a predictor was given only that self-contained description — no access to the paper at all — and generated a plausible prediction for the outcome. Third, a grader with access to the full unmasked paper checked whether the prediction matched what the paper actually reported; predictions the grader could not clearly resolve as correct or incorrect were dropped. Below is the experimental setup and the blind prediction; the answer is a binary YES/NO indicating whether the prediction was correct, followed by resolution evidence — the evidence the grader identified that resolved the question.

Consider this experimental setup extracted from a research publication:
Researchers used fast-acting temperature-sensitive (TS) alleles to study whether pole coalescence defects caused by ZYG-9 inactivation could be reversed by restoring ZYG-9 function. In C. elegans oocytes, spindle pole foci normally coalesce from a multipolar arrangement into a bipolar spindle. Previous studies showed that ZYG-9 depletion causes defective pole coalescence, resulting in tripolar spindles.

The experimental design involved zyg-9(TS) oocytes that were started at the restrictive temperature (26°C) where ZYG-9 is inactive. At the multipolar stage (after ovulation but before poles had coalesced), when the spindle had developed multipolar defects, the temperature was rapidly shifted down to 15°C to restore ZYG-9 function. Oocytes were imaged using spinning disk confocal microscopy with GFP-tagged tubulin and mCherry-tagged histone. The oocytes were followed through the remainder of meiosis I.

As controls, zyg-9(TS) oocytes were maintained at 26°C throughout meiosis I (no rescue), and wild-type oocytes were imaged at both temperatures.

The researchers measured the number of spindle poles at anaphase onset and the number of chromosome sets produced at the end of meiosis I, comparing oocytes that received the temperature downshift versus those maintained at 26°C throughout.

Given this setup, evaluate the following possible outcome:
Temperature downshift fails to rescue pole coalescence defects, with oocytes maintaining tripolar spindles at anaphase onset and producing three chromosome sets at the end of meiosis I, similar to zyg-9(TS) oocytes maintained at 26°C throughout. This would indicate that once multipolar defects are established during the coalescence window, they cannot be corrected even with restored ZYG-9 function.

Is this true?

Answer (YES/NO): NO